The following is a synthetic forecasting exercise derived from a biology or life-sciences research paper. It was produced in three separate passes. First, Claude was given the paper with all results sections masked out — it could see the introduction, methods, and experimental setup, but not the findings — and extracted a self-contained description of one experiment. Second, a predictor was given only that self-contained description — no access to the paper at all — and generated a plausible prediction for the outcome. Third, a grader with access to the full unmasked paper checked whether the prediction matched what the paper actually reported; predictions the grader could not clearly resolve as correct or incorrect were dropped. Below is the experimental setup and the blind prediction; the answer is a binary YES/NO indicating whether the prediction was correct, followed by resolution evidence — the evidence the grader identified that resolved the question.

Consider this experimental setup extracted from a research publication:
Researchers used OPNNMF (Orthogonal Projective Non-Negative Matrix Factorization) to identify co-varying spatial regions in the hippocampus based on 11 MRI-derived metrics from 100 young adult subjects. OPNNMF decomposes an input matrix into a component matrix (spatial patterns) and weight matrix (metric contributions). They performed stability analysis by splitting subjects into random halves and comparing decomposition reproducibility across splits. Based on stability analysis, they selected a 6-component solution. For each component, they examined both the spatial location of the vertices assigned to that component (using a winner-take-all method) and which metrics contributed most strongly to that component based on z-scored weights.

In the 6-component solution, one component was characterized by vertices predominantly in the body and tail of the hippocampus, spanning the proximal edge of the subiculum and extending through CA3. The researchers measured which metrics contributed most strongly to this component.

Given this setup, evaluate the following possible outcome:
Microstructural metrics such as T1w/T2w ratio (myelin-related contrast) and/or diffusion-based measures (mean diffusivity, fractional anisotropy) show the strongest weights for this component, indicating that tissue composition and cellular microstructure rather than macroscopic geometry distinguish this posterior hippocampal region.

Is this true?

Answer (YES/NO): YES